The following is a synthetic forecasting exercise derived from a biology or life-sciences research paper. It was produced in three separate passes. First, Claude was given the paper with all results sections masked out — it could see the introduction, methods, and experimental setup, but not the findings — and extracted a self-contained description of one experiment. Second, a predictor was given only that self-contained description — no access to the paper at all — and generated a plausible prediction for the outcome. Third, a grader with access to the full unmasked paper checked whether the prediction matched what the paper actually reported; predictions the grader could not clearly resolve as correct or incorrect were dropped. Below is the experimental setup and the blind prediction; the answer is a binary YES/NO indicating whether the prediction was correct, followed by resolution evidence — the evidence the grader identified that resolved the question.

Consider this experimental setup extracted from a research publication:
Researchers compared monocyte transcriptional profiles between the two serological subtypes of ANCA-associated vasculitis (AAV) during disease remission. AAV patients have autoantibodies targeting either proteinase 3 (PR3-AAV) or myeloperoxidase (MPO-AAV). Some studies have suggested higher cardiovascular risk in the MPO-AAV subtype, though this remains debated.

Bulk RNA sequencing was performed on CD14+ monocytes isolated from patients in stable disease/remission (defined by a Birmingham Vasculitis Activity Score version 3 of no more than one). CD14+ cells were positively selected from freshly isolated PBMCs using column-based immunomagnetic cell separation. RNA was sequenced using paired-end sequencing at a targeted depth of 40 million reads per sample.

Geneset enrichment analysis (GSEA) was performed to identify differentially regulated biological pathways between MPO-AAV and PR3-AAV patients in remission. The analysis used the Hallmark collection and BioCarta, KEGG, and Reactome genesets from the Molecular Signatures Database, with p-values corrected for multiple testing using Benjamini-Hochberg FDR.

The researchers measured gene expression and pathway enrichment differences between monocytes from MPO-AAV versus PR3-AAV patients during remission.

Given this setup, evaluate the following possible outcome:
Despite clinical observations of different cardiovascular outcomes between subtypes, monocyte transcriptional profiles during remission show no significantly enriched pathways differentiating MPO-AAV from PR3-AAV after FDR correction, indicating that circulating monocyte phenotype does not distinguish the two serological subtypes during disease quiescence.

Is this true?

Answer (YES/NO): NO